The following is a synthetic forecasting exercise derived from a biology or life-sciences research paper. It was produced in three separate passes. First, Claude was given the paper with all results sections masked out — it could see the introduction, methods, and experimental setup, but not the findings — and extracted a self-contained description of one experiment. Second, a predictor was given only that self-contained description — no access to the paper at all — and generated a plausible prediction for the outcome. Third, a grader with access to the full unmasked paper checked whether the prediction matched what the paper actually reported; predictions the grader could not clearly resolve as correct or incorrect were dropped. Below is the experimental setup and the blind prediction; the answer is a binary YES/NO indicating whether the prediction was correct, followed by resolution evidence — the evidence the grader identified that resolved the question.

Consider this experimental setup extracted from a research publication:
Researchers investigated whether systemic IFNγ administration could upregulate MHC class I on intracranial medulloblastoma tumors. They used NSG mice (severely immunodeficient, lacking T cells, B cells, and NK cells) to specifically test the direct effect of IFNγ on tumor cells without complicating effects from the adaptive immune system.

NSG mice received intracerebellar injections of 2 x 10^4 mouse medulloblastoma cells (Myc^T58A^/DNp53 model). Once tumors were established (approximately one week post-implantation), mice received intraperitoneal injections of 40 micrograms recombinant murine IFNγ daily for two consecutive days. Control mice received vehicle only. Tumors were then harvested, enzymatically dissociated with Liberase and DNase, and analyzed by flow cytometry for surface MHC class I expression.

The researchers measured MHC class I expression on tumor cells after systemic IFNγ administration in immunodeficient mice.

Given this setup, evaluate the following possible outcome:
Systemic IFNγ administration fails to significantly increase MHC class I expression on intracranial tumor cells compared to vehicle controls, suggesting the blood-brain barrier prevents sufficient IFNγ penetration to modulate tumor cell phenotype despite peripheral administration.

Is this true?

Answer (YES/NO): YES